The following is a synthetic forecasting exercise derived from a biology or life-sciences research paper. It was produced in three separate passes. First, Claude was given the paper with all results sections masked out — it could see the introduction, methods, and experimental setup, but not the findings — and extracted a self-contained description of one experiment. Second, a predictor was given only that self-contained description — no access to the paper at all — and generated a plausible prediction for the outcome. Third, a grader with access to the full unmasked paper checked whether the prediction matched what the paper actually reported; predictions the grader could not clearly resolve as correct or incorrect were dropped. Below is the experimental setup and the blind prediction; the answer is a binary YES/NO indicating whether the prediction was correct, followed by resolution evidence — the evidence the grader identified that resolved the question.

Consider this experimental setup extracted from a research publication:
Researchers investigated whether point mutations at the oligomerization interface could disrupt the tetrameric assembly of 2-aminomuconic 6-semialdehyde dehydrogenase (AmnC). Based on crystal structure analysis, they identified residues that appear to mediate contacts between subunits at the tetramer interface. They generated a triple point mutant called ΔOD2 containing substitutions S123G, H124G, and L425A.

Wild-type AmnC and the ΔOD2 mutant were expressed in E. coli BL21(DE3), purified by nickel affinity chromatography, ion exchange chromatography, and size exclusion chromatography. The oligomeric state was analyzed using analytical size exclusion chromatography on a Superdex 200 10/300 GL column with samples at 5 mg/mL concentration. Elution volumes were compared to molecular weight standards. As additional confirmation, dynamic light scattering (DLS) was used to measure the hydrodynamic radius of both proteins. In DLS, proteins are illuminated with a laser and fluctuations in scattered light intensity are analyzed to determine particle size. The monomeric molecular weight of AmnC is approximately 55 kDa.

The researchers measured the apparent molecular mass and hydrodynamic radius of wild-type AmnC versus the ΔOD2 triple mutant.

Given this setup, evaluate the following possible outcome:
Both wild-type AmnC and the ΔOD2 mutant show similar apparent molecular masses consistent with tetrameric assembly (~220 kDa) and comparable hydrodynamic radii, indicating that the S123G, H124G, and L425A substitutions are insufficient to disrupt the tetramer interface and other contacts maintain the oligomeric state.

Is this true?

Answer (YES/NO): NO